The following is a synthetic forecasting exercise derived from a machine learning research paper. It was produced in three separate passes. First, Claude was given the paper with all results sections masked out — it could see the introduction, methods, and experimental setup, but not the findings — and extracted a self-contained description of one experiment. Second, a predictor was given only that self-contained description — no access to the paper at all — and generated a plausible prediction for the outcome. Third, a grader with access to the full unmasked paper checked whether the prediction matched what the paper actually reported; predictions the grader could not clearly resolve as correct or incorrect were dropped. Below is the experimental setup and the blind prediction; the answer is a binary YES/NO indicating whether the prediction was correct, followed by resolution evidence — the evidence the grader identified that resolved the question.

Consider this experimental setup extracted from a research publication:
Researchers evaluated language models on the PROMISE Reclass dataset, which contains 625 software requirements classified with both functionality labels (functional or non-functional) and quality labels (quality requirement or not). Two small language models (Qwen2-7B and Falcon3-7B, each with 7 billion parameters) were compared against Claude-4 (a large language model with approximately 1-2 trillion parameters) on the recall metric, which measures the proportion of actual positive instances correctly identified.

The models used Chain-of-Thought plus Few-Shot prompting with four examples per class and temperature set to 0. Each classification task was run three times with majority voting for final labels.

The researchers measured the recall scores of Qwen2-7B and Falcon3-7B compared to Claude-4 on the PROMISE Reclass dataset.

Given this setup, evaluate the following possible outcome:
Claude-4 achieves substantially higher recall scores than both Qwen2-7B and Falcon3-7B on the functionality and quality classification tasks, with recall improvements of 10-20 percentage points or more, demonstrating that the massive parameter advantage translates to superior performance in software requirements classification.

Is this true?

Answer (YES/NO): NO